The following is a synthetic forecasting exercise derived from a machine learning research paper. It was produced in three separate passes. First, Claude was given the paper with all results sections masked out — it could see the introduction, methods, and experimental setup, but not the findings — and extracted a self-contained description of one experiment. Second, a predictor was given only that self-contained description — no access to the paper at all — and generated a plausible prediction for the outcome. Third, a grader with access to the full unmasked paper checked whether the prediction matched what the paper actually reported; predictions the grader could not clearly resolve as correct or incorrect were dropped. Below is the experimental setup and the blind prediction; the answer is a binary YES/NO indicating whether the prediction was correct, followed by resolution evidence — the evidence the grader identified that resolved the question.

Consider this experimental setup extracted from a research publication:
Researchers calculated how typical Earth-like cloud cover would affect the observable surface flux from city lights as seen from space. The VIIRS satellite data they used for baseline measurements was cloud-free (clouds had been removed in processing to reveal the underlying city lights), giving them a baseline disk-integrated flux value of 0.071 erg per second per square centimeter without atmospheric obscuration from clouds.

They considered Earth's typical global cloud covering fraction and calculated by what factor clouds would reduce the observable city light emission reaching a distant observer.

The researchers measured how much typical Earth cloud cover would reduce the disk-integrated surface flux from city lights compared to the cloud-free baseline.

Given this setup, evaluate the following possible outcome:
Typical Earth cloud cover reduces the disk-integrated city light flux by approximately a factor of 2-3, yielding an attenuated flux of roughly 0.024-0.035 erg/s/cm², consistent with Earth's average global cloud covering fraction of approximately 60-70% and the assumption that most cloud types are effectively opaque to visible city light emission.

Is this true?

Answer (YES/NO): YES